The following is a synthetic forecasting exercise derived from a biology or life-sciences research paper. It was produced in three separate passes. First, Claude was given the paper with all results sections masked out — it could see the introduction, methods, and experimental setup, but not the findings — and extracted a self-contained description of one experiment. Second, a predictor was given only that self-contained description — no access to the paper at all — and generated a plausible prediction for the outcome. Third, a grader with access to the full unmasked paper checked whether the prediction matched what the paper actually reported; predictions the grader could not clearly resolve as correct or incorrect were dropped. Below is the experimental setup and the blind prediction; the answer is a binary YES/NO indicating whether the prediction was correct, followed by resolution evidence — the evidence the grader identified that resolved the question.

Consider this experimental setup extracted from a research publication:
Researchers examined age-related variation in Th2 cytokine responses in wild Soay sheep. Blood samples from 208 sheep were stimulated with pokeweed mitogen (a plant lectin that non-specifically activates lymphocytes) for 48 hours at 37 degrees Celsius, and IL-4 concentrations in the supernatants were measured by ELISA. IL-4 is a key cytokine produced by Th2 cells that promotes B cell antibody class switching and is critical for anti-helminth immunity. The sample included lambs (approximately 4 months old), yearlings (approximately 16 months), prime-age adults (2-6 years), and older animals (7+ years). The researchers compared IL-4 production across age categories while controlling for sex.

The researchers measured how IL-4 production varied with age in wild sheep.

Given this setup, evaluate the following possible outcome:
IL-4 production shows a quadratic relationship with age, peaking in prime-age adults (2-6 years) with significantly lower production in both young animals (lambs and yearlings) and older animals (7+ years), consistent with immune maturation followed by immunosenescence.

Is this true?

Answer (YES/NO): NO